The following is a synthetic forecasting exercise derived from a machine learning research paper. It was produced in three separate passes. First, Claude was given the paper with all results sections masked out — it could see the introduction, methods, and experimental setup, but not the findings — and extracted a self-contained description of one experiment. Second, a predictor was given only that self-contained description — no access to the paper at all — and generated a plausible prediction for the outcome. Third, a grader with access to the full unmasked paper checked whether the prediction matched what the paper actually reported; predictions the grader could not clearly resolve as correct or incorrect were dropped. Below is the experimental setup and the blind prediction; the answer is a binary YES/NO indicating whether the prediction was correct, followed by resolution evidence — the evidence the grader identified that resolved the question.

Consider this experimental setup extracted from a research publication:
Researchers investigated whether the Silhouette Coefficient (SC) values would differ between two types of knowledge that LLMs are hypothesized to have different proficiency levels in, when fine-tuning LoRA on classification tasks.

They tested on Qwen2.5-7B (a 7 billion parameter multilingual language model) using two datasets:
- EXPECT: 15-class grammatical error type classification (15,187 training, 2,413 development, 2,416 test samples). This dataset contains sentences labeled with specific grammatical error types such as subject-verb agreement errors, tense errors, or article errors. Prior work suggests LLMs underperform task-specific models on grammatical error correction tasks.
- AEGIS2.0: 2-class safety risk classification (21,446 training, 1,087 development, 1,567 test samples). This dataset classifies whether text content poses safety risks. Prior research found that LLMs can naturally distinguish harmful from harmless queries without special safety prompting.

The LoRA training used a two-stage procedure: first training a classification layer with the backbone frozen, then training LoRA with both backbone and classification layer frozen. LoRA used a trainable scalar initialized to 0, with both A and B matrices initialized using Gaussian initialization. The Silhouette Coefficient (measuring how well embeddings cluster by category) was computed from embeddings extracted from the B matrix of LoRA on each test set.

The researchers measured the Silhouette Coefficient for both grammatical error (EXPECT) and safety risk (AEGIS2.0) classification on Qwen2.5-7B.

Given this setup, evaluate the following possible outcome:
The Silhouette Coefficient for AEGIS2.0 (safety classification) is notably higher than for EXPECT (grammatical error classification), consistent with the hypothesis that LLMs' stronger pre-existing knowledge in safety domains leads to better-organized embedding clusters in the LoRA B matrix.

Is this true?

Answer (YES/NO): NO